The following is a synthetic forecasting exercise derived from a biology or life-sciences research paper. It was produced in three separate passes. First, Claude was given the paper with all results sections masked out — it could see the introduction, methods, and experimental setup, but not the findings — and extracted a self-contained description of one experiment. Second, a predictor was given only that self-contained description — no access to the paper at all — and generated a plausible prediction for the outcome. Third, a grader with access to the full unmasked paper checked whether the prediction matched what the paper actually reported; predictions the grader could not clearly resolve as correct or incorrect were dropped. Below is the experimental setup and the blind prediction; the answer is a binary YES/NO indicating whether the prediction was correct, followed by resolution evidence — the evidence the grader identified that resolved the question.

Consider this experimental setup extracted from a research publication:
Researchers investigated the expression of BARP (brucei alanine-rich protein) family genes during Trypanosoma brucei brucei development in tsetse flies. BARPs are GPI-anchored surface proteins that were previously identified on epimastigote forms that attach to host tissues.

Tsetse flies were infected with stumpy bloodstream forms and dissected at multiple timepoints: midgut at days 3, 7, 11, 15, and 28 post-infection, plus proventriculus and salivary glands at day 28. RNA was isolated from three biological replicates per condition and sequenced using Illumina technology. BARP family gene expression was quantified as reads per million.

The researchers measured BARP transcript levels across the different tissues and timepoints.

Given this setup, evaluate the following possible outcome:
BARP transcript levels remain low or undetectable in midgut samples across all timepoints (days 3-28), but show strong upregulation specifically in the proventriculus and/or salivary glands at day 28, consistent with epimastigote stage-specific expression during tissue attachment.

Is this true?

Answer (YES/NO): YES